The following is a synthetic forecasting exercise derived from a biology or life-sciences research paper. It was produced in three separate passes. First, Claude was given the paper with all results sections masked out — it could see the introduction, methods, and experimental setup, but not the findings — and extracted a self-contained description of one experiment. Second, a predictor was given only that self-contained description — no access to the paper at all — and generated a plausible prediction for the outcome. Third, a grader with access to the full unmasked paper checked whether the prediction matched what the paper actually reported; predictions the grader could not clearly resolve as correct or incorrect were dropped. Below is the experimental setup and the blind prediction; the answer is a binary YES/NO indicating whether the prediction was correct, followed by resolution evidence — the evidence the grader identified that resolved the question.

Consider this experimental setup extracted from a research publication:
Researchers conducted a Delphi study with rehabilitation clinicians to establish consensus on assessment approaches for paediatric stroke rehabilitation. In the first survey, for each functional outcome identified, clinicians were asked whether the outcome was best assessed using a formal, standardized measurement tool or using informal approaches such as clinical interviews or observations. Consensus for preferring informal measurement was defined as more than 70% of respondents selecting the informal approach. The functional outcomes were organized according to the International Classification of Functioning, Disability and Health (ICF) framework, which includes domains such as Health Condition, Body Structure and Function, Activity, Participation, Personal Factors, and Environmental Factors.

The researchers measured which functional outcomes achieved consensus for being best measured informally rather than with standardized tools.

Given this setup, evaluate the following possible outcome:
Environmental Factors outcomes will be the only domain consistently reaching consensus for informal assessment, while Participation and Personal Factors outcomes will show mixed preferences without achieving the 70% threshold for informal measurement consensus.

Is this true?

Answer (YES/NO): NO